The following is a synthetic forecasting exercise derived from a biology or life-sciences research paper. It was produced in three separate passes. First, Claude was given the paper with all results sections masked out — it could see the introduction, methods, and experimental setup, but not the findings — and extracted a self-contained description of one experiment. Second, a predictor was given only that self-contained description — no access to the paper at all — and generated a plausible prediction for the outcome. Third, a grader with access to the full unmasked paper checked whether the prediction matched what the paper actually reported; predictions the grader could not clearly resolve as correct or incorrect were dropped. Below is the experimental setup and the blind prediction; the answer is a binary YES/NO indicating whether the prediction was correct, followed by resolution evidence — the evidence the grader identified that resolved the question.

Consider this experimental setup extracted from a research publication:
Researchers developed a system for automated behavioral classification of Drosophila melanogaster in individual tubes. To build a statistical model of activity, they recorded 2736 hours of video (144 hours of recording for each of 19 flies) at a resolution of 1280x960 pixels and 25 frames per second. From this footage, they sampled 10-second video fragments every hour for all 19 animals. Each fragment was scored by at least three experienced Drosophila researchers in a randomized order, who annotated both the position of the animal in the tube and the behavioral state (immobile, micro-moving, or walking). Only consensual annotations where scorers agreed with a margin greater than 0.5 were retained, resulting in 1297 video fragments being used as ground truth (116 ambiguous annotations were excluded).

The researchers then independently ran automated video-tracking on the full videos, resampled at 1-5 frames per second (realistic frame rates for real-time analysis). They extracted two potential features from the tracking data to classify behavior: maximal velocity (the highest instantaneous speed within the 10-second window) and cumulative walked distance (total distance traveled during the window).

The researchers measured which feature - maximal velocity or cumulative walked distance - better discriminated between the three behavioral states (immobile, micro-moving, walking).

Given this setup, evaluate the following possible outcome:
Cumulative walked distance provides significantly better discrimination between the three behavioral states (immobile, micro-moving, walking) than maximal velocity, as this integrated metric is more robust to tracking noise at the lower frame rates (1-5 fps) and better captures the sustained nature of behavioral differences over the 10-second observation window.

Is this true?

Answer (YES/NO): NO